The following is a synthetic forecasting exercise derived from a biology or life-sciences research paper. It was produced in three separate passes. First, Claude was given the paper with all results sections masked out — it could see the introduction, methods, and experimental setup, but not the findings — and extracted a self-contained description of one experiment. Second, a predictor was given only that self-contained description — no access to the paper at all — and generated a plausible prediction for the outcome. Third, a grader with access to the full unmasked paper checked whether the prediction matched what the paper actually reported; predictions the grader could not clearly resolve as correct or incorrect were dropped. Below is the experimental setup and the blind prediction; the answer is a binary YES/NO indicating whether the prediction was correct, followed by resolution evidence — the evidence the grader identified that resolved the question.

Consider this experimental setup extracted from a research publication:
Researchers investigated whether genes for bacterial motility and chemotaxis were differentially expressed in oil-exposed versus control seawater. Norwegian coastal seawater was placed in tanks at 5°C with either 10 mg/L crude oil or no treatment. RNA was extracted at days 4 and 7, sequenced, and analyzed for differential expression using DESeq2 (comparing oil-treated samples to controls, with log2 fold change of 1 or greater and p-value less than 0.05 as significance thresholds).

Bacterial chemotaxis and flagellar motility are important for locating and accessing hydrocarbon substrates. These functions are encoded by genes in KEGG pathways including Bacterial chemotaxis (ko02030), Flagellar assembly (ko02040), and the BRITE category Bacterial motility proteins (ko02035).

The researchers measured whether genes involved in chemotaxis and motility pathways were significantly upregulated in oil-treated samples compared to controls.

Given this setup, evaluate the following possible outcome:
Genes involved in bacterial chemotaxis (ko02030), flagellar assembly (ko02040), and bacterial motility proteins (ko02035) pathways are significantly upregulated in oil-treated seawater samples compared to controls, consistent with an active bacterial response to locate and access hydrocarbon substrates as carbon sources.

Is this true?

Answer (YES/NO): NO